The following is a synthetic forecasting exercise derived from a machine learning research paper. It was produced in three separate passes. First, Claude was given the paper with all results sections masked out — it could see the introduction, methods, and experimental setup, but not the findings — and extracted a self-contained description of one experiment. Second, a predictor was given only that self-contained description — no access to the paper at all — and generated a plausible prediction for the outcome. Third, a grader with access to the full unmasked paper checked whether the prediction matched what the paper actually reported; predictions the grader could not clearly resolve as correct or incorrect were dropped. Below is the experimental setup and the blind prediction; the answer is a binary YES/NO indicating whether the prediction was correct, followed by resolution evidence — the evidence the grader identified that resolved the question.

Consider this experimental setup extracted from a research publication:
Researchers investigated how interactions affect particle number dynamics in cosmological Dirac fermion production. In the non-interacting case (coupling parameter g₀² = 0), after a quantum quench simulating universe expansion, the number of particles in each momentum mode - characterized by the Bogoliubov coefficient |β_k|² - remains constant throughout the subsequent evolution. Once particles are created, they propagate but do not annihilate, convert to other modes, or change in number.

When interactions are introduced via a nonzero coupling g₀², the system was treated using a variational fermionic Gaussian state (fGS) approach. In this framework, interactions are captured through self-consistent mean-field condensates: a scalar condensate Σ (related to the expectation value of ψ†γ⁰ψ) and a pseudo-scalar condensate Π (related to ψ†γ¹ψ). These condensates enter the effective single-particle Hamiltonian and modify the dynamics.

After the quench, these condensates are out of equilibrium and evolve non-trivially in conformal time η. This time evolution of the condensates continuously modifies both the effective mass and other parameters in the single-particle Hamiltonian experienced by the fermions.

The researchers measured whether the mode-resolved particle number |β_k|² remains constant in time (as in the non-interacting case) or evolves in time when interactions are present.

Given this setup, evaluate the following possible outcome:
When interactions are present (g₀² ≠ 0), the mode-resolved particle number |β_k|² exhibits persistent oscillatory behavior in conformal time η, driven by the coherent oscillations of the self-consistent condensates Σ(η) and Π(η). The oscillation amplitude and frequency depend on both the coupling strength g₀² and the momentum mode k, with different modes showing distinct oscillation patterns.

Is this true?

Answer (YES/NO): NO